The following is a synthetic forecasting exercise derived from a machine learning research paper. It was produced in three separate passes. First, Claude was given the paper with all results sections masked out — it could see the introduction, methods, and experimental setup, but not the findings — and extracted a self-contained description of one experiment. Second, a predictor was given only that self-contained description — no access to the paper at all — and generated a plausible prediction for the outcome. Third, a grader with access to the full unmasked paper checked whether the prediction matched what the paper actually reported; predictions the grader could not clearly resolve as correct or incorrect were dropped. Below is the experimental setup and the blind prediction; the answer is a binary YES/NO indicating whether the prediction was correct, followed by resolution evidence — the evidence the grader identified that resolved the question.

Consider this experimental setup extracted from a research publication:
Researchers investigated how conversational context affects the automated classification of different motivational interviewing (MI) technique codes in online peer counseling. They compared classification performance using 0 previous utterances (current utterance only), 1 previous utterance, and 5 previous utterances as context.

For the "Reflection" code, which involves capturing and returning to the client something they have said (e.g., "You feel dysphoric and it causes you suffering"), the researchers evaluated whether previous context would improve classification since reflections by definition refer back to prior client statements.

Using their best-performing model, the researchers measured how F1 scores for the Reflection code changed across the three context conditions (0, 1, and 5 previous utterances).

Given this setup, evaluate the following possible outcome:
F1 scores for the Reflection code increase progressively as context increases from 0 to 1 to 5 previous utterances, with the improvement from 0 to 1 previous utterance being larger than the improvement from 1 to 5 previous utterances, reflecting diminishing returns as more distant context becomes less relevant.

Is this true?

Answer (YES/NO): NO